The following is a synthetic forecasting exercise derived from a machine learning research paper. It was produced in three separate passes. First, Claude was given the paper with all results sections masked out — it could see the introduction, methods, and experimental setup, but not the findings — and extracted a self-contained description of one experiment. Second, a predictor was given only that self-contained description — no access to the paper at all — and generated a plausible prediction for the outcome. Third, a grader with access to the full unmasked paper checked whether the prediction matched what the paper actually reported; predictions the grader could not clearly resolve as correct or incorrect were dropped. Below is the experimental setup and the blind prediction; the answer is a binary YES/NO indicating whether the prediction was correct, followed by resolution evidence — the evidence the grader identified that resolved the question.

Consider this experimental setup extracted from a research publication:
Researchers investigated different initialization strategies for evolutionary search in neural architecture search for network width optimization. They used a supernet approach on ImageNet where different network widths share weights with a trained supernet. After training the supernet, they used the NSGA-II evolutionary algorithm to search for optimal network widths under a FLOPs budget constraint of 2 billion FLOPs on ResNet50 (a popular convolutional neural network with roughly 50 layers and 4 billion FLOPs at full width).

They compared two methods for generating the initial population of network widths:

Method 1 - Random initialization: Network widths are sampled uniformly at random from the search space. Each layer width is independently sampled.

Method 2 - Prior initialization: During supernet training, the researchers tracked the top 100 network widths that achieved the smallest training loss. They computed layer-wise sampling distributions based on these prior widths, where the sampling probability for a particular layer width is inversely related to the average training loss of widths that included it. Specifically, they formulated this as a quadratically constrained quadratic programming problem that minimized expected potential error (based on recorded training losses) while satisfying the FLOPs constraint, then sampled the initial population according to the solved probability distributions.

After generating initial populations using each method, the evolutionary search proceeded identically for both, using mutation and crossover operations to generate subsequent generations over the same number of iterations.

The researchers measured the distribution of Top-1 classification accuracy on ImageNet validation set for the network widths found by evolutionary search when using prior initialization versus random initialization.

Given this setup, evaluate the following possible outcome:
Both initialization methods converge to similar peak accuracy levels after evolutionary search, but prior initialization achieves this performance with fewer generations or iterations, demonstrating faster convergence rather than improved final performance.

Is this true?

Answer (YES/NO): NO